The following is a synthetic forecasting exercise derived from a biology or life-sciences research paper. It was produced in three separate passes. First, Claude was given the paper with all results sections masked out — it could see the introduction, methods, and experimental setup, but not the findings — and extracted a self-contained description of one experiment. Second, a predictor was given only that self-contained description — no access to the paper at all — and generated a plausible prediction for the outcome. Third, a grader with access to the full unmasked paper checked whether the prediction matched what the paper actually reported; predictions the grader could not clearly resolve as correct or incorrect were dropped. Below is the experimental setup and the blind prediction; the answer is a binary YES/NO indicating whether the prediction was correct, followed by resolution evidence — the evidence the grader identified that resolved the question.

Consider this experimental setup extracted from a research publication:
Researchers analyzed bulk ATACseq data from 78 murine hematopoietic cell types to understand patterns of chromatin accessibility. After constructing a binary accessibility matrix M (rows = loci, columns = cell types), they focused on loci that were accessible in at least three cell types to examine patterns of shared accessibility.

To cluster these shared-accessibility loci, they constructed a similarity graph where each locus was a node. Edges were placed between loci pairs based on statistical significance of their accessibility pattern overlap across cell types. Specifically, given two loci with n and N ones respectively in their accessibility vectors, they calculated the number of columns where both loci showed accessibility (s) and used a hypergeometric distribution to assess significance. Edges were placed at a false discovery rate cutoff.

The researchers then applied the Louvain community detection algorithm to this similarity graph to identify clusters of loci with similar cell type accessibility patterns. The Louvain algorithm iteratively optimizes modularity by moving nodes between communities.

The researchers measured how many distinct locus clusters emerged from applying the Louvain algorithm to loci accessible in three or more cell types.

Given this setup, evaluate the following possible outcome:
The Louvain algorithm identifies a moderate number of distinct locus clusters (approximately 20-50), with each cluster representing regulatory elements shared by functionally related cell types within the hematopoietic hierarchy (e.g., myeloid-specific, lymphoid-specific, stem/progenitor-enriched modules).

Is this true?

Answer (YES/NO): YES